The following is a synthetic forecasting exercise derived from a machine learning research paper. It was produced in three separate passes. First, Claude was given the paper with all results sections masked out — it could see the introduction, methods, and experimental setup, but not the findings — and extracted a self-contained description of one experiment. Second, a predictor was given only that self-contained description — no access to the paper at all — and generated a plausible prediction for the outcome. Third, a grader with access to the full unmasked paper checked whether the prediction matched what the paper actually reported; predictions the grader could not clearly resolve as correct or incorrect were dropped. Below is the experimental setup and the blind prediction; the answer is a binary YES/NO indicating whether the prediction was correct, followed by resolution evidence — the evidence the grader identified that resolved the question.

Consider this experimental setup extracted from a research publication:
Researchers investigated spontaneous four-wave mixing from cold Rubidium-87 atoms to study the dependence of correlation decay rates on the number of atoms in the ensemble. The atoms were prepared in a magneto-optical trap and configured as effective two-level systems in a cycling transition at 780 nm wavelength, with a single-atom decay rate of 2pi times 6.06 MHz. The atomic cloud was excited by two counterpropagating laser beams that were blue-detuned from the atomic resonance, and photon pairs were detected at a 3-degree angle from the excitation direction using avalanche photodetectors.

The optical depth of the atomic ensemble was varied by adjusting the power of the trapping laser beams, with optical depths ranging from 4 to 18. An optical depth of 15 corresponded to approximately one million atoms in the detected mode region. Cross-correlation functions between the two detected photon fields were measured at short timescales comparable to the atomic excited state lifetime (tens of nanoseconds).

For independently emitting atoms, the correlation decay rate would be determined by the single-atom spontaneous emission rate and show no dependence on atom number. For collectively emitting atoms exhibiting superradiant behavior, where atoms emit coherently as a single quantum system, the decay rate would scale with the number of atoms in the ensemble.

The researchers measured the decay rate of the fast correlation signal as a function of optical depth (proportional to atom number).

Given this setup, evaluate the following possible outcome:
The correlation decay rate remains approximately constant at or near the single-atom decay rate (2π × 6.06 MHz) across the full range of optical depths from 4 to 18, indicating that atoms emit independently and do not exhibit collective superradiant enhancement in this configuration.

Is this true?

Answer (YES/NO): NO